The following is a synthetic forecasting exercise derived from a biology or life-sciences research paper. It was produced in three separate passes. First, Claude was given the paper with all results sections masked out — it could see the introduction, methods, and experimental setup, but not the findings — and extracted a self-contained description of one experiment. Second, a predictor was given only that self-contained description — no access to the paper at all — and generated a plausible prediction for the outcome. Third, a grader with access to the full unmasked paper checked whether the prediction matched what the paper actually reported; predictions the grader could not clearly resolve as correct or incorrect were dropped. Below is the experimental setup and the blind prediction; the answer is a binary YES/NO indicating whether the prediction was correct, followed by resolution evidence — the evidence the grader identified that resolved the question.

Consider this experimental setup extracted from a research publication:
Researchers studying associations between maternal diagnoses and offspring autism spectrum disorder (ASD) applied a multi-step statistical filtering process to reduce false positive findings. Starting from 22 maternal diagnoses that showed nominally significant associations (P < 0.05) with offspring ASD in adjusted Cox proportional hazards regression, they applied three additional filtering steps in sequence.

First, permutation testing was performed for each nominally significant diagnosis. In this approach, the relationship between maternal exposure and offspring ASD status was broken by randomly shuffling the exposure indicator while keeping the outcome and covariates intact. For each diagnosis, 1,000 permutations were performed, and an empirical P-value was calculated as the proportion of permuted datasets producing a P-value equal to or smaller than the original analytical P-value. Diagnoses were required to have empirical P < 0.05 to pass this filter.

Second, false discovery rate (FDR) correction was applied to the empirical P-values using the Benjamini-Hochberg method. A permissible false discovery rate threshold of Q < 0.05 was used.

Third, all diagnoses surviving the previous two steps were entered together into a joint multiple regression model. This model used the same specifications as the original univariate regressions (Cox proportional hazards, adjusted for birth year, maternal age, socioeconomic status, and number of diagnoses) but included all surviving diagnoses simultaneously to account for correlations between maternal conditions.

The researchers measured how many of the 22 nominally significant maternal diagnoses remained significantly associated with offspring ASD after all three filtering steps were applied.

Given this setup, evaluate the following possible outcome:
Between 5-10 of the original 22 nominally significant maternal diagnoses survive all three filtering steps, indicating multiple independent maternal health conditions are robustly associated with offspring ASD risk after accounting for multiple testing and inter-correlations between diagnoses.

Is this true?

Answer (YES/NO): NO